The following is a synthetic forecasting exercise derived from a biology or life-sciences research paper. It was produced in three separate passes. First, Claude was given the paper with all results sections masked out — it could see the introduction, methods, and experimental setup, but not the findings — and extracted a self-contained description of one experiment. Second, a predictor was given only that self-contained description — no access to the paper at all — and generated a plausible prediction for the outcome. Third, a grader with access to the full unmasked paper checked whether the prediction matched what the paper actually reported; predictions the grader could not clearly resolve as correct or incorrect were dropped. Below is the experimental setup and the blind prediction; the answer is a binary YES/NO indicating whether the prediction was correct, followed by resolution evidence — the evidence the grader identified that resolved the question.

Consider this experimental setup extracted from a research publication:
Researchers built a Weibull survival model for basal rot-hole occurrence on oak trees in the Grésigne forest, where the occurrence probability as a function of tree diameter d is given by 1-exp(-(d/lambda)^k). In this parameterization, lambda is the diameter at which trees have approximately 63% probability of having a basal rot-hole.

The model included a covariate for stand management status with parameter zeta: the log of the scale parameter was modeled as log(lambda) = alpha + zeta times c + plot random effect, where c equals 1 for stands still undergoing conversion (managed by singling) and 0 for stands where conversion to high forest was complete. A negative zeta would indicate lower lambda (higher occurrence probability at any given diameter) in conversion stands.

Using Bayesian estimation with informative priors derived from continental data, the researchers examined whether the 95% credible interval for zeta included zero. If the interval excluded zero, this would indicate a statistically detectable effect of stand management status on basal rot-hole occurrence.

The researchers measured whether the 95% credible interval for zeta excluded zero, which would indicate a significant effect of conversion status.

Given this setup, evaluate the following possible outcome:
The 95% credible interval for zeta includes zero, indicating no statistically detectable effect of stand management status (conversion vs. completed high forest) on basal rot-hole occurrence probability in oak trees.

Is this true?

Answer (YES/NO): NO